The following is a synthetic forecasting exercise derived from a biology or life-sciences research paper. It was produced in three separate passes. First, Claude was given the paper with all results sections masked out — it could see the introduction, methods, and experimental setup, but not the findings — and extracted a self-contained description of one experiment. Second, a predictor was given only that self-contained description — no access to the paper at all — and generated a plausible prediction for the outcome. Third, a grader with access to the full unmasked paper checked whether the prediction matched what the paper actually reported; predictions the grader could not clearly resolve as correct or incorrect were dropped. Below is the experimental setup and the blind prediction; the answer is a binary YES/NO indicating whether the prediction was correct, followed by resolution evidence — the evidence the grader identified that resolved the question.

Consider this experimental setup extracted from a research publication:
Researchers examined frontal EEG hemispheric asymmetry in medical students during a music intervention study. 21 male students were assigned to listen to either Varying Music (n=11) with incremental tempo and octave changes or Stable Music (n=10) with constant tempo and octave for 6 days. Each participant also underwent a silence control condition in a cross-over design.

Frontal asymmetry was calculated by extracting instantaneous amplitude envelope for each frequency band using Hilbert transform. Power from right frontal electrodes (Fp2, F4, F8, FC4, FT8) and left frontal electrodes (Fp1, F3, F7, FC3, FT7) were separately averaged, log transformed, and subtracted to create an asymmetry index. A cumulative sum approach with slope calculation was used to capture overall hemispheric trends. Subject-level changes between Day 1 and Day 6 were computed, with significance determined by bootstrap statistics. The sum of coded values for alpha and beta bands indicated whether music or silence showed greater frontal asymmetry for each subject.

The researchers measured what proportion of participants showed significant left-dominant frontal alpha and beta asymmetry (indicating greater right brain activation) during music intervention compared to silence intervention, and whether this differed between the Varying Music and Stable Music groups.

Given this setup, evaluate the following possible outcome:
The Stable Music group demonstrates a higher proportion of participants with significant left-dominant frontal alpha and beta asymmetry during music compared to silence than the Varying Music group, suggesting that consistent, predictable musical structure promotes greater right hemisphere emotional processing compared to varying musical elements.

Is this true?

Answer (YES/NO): YES